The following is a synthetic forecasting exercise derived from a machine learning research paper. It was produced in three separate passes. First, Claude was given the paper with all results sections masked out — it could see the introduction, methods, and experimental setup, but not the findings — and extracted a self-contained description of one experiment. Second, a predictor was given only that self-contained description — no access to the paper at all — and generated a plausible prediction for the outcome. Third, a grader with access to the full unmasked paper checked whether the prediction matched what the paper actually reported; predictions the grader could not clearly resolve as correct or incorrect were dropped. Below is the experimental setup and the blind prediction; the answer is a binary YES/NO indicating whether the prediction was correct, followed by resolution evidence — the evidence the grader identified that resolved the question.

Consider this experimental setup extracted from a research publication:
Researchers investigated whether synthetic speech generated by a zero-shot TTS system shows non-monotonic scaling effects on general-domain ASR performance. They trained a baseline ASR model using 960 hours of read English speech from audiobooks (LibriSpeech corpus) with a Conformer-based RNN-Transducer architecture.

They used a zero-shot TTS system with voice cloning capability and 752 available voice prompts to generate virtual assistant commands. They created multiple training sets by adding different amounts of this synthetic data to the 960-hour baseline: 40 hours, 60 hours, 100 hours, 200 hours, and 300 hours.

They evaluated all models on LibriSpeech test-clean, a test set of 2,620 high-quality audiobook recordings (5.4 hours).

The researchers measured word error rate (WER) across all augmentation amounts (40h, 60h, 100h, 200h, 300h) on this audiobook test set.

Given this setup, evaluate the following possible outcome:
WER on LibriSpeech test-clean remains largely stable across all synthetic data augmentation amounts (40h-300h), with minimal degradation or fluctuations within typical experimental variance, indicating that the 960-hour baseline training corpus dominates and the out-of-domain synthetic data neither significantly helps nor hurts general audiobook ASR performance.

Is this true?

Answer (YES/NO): NO